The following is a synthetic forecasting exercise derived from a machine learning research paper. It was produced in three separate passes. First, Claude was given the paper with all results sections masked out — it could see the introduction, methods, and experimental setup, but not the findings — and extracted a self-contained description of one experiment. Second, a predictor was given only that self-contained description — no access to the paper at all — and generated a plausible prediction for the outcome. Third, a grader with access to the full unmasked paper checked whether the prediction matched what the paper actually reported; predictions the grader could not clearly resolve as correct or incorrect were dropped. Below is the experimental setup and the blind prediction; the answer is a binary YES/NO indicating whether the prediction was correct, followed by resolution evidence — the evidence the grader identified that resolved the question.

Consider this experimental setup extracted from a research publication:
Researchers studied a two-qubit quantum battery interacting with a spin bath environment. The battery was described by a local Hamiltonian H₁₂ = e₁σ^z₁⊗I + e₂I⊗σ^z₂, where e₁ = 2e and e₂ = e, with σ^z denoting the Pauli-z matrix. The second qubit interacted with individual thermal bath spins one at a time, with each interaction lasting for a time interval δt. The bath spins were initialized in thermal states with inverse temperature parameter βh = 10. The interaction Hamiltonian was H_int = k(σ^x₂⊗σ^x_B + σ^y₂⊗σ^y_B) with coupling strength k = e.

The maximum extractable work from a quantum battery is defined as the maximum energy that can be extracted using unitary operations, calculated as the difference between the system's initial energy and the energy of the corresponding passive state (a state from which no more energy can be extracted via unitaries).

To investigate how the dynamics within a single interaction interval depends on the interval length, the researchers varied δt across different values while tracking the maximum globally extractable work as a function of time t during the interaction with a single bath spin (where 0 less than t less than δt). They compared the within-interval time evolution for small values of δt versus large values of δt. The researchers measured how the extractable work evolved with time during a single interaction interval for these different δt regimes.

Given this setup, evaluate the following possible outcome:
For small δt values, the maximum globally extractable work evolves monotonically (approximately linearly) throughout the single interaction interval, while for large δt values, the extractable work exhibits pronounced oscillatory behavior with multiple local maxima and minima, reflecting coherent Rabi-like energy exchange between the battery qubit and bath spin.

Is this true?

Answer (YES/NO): NO